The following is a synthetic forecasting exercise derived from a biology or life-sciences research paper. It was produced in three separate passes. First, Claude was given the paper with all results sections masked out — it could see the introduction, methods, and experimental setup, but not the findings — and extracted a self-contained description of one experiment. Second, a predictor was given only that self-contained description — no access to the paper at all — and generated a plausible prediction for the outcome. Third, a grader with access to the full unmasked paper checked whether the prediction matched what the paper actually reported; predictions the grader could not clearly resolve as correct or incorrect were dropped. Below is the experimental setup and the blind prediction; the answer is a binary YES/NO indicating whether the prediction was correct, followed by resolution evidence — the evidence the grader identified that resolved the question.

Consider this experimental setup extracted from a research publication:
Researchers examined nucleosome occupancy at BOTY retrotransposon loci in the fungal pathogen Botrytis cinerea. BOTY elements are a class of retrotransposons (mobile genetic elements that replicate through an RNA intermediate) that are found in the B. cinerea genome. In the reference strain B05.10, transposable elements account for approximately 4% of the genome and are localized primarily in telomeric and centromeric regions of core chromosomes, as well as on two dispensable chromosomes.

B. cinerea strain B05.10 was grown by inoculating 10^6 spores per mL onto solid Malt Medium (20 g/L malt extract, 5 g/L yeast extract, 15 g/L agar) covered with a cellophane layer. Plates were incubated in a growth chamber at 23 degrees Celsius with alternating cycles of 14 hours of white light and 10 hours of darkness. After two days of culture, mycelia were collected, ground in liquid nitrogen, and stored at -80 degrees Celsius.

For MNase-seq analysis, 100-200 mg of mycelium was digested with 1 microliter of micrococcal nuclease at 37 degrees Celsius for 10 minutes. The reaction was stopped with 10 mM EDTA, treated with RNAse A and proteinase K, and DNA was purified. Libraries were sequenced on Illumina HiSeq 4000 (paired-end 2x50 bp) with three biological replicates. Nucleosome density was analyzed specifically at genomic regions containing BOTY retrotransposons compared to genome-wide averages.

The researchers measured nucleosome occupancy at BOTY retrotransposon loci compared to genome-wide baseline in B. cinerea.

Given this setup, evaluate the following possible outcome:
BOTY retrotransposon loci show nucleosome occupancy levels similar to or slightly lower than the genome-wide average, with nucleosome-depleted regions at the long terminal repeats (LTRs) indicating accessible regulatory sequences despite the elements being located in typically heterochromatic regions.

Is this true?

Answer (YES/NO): NO